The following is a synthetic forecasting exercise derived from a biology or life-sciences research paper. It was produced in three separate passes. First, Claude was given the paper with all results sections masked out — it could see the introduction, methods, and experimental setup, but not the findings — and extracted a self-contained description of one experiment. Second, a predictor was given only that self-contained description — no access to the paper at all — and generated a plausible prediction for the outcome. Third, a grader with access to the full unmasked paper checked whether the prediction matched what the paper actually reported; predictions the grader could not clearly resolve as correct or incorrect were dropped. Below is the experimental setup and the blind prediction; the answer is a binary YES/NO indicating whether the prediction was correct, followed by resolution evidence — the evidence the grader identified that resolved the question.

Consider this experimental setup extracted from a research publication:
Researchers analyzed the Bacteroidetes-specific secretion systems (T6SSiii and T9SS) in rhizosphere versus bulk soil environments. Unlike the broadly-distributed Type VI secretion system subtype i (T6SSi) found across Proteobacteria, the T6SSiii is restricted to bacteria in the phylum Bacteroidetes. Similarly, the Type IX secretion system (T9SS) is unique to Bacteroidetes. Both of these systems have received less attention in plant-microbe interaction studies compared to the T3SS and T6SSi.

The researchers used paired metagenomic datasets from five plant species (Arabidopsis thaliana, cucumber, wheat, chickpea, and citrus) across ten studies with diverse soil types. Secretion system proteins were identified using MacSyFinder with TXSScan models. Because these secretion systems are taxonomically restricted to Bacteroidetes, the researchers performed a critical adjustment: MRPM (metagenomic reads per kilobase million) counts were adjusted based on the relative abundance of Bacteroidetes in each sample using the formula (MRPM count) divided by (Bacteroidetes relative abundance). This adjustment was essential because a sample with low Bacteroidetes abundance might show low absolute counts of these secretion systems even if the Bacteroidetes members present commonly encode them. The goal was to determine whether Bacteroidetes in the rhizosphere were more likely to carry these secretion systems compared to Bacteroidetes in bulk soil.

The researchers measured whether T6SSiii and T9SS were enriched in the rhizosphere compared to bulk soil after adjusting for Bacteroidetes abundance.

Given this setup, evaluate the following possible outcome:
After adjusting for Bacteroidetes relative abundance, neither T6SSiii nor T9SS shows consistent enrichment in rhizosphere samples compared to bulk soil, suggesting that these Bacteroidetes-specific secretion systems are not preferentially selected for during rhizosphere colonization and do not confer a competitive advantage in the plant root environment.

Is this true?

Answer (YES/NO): NO